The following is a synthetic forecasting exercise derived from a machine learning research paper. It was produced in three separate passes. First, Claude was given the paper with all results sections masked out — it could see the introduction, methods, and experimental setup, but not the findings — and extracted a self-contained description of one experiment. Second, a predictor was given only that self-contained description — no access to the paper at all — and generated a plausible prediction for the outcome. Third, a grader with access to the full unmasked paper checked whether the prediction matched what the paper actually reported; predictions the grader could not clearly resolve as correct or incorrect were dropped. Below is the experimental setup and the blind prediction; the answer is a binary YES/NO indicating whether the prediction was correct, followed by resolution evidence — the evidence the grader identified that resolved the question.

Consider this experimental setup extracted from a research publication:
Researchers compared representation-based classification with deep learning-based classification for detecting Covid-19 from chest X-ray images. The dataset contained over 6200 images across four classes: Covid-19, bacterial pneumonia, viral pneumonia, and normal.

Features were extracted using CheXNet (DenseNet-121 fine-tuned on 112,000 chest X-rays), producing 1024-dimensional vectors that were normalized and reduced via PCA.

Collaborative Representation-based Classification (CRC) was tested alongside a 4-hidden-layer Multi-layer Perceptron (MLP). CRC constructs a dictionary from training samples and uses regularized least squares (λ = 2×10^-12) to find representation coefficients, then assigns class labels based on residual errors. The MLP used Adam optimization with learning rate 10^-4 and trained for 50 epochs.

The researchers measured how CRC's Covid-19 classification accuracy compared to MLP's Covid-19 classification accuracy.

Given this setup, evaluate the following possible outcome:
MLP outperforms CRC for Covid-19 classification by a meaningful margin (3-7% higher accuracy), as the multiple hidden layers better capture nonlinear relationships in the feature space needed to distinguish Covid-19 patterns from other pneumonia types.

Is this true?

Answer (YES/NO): NO